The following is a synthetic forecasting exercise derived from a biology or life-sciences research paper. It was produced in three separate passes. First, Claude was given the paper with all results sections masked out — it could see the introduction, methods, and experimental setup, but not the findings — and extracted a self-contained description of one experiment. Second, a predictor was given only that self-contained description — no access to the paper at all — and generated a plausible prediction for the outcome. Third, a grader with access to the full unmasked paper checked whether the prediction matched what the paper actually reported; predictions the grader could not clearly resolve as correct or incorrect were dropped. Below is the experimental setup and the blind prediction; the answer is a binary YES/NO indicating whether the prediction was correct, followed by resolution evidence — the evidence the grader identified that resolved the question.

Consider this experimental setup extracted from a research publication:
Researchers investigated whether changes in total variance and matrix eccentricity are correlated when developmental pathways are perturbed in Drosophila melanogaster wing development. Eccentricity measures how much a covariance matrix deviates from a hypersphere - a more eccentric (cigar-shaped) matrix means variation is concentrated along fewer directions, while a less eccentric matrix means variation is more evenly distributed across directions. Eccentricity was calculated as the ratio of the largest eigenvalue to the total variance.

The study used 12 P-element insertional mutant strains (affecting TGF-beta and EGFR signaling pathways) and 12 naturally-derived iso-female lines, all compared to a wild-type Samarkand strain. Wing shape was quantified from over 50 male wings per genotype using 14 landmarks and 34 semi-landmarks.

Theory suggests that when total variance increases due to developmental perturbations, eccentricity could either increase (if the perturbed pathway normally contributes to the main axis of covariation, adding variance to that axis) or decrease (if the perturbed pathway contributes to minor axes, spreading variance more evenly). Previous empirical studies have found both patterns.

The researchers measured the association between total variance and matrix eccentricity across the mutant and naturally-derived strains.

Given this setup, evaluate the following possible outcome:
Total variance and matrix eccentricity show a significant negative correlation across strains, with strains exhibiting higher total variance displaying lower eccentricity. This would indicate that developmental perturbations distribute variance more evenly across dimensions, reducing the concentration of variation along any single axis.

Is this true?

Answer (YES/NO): NO